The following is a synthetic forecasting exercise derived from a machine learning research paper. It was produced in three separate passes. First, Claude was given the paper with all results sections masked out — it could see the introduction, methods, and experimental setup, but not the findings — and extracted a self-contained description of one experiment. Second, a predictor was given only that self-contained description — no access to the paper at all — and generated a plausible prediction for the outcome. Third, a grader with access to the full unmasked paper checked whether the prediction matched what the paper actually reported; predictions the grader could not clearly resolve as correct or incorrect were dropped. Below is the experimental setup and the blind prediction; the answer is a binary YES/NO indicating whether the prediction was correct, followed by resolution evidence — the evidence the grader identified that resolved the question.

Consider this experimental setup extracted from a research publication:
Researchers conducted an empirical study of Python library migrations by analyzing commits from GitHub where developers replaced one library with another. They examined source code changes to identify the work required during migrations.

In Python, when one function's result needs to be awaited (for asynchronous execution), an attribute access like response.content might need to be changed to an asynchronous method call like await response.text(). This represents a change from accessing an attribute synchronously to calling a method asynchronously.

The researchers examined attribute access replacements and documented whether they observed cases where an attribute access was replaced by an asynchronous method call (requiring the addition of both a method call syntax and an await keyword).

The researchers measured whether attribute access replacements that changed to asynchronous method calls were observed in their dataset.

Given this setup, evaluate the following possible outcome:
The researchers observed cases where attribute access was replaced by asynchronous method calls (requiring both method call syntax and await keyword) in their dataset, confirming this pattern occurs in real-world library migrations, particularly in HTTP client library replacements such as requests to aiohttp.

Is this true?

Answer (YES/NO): YES